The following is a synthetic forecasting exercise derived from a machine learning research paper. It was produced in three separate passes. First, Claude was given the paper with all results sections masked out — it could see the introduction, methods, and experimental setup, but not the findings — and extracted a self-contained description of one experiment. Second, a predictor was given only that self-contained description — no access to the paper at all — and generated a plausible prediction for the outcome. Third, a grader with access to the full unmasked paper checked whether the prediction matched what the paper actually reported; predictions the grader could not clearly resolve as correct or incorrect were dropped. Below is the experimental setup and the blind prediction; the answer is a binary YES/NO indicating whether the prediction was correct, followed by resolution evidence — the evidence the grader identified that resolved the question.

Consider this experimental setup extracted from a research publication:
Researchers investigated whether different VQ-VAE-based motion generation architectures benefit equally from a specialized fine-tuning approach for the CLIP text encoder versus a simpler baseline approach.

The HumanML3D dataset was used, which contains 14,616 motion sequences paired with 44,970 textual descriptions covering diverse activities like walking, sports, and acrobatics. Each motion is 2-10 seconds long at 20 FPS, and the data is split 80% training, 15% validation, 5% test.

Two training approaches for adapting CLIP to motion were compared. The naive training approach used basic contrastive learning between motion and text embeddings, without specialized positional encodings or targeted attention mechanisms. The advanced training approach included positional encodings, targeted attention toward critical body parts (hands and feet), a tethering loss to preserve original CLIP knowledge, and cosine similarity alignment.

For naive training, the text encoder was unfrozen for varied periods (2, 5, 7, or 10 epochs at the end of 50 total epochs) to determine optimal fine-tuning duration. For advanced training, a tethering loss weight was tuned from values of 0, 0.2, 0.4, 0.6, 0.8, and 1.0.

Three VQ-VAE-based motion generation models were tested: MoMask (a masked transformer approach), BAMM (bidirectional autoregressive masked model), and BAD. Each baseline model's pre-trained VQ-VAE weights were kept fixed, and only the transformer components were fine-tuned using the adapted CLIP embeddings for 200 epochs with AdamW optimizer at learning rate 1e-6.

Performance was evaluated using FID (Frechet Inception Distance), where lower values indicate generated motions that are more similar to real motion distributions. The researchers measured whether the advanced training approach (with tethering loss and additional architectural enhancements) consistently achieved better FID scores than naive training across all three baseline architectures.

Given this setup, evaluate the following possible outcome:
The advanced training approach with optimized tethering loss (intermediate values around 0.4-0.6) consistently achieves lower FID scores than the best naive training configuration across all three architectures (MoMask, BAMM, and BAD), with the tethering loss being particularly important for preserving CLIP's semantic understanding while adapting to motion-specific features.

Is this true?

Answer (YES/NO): NO